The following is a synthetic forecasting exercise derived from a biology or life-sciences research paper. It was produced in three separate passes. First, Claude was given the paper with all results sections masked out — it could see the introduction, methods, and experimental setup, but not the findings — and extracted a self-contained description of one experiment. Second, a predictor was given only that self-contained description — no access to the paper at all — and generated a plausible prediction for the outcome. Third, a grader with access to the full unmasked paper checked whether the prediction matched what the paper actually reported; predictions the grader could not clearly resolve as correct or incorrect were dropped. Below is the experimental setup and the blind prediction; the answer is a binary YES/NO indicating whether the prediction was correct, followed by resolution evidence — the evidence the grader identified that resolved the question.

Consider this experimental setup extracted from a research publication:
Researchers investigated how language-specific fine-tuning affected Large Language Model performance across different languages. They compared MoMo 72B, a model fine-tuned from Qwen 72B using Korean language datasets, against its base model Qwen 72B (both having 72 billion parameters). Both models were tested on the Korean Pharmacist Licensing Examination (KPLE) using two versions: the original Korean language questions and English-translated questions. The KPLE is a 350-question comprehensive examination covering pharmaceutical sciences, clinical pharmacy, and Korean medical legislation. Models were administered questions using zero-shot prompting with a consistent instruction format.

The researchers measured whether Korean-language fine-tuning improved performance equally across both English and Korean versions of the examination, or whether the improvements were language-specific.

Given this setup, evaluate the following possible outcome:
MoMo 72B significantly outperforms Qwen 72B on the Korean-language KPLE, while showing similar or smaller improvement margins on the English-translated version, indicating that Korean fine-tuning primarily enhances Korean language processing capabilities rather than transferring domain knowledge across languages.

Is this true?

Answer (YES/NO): YES